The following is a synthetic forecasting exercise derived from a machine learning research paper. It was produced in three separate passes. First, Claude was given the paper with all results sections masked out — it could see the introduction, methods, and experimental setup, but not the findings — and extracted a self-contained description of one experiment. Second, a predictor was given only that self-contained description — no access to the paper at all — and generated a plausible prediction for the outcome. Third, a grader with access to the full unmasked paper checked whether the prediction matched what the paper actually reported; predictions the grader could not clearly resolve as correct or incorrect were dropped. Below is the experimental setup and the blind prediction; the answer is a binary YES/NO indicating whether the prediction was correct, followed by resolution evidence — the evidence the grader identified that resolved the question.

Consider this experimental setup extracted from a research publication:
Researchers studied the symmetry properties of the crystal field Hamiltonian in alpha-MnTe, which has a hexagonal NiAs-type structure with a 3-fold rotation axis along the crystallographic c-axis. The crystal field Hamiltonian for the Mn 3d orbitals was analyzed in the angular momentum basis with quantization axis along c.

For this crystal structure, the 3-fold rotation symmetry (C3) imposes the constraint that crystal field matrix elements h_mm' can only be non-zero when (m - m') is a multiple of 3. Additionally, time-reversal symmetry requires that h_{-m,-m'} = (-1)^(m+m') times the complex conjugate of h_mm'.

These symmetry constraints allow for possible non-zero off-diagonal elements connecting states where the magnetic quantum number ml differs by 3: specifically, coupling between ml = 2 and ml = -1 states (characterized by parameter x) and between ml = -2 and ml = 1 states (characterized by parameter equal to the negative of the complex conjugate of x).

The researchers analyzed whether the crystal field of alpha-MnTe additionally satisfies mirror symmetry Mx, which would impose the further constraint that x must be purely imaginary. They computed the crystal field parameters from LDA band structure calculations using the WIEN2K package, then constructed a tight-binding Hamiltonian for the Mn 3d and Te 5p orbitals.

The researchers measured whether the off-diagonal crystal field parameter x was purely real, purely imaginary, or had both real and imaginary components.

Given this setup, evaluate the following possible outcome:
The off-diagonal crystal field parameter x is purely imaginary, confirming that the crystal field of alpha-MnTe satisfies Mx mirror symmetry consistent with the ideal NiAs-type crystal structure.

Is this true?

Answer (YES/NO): NO